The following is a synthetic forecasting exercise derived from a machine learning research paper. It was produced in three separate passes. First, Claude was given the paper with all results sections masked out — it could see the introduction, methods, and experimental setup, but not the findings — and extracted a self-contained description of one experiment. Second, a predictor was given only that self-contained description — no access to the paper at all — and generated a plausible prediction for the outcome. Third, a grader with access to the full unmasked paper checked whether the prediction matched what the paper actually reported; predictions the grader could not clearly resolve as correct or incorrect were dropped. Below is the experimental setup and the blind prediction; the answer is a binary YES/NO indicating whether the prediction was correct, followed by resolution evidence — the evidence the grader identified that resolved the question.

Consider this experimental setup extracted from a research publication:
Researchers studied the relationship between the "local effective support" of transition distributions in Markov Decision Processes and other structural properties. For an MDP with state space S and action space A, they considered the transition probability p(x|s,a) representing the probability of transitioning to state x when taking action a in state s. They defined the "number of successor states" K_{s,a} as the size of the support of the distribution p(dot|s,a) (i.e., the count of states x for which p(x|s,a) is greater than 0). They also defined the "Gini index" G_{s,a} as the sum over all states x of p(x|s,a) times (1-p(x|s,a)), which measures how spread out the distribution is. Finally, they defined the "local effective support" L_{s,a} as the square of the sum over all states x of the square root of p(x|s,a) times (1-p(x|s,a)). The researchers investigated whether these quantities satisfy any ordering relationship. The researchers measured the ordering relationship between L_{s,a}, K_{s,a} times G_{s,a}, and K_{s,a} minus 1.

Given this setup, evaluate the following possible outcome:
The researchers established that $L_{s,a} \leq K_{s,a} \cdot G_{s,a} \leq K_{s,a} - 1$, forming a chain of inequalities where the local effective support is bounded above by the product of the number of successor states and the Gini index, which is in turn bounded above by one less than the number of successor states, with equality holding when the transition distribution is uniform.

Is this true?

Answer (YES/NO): NO